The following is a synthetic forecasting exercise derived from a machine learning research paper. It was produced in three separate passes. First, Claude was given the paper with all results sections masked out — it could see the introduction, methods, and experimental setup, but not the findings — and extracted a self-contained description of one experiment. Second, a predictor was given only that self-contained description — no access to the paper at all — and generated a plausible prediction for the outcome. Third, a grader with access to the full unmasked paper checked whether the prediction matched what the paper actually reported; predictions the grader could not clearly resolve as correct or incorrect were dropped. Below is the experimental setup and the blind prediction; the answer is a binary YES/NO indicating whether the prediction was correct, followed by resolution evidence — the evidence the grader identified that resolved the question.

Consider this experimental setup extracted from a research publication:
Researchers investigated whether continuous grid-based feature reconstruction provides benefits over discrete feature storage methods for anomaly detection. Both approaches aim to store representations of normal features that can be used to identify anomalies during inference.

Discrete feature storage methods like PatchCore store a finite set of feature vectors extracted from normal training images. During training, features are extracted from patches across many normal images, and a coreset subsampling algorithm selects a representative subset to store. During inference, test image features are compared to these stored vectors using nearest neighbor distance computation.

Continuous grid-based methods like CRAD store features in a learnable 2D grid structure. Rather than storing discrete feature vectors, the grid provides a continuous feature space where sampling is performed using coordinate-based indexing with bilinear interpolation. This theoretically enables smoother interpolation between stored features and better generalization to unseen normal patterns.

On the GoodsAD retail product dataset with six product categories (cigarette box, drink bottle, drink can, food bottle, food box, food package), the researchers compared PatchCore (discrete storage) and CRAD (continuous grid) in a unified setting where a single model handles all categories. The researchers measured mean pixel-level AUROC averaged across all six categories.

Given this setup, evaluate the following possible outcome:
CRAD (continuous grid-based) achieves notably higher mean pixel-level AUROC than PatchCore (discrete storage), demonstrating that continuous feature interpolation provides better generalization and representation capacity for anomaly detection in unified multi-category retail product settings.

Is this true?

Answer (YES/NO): YES